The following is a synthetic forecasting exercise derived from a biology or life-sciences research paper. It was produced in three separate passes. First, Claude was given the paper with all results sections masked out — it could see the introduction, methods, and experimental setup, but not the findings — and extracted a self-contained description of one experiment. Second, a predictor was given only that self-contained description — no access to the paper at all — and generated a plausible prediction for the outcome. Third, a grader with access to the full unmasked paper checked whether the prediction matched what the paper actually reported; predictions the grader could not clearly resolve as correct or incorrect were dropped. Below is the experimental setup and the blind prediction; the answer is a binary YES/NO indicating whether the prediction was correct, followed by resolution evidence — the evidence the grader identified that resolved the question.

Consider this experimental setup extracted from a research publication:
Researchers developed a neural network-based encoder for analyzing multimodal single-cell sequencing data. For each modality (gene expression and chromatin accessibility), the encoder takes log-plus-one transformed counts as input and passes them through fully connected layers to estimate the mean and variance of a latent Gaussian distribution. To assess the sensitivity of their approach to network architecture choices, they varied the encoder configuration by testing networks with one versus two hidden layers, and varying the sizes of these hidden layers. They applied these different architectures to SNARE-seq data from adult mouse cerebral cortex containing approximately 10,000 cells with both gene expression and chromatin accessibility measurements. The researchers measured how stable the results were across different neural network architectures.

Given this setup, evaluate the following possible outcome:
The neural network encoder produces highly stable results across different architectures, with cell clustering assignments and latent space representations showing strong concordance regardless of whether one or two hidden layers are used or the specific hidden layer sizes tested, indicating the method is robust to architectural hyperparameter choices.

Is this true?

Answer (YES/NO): YES